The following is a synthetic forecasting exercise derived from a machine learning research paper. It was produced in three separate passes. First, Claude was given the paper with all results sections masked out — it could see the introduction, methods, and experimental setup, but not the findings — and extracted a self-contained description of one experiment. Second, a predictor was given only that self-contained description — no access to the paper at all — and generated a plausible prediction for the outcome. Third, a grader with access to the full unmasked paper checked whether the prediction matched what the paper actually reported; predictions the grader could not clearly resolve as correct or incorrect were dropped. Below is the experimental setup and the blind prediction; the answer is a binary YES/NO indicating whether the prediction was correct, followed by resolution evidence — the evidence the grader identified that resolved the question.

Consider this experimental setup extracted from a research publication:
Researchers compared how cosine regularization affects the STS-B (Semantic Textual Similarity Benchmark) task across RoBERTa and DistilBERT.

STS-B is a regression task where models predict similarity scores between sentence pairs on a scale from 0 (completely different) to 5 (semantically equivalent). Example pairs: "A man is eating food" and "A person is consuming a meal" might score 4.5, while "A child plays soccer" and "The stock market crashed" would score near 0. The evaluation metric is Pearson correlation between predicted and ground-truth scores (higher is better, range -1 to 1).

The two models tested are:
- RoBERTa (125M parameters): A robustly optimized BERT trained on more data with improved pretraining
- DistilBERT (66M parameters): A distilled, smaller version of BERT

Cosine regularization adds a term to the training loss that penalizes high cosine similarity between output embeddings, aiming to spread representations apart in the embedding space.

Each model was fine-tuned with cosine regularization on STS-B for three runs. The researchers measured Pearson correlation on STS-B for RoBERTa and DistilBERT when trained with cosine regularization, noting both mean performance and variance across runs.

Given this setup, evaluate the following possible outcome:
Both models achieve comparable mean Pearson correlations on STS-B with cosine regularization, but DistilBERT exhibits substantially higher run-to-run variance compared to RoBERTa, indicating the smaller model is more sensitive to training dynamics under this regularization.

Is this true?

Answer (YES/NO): NO